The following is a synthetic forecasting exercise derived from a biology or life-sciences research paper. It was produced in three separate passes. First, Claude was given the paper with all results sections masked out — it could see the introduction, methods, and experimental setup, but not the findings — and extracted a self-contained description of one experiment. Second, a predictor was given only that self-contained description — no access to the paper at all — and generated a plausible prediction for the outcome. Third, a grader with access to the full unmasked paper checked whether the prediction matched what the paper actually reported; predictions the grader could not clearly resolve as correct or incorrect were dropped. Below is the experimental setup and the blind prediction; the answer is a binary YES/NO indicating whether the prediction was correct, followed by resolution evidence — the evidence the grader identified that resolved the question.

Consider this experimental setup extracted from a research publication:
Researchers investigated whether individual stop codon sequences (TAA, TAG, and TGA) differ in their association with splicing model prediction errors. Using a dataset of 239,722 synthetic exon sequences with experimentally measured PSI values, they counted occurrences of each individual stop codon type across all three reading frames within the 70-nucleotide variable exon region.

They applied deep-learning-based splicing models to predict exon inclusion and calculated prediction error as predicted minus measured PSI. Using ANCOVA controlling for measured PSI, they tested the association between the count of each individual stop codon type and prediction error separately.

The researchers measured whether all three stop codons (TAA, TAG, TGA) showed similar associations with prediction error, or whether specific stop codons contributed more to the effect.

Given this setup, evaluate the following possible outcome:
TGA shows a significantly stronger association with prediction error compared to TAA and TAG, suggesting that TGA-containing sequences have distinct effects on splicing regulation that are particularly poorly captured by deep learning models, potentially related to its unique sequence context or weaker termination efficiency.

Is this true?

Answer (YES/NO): NO